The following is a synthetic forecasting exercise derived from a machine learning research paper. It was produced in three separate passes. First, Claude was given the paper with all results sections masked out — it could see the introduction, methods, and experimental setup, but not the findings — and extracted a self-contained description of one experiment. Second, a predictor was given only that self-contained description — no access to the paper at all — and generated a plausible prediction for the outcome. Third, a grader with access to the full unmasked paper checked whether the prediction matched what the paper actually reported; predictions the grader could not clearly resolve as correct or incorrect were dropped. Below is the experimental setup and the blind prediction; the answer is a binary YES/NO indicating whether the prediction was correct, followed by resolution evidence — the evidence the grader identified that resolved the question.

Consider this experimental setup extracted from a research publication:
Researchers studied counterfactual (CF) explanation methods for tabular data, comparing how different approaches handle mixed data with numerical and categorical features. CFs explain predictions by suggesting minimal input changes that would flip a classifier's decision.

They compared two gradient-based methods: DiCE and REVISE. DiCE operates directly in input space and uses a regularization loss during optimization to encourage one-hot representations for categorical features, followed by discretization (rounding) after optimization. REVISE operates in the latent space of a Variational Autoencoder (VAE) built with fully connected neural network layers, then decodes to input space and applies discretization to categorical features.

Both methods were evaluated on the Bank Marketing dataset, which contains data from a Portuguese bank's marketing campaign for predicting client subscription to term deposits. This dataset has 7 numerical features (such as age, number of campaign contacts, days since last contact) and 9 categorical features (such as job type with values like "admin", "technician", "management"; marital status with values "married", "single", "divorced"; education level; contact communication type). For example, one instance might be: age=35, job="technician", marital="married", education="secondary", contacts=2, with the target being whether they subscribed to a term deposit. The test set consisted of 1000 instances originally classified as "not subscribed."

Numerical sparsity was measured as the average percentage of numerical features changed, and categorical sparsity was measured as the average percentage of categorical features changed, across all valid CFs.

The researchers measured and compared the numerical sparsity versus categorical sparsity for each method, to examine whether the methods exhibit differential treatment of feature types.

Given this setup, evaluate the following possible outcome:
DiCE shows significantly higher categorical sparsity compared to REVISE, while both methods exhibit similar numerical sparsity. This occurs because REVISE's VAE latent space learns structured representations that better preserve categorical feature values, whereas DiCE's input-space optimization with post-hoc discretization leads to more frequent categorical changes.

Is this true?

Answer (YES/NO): NO